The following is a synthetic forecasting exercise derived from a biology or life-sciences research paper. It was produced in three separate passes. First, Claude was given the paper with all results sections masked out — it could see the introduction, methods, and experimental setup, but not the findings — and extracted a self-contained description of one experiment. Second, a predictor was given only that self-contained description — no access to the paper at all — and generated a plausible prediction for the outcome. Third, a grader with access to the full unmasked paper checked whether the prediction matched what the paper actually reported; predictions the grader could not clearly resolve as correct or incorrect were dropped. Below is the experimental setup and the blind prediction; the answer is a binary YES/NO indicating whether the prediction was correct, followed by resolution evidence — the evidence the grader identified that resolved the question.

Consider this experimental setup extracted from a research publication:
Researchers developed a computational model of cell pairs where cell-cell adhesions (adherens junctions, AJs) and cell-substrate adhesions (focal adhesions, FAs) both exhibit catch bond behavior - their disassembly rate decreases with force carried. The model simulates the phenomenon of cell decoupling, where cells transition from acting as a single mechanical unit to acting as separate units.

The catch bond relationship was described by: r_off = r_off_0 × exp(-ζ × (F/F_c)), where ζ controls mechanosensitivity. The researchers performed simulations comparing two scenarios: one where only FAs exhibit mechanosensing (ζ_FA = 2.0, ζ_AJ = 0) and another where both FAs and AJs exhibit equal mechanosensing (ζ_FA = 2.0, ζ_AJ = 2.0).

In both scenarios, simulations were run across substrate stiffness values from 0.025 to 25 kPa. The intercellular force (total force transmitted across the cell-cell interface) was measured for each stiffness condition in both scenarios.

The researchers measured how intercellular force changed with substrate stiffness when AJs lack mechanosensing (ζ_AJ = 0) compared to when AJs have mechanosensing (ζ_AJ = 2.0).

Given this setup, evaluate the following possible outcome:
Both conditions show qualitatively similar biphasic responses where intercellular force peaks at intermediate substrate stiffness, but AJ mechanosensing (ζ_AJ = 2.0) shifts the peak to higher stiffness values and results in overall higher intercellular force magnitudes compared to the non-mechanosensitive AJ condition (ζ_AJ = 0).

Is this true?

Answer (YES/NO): NO